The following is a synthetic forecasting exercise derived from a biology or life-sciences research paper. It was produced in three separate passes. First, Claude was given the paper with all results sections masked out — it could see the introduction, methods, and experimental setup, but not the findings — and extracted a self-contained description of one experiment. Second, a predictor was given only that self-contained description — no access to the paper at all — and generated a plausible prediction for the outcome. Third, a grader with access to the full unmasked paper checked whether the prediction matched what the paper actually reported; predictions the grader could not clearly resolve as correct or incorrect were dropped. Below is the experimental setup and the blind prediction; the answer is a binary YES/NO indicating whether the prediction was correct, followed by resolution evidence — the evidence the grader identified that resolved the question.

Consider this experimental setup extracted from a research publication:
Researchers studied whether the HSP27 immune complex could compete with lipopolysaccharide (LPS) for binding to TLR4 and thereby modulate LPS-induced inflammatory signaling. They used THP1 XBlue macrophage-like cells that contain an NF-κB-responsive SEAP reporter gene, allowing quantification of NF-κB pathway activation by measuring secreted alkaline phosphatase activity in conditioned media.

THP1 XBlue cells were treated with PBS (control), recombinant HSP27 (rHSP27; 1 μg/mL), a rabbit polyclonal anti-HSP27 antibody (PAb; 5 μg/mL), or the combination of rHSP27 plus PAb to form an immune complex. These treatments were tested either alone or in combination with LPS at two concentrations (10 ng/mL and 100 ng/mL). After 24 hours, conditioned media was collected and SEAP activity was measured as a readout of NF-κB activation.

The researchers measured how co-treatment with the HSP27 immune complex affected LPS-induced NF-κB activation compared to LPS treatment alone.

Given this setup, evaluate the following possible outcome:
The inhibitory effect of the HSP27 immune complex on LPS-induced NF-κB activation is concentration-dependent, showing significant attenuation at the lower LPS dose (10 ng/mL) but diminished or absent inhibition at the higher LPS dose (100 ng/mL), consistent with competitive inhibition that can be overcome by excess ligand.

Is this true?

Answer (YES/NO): NO